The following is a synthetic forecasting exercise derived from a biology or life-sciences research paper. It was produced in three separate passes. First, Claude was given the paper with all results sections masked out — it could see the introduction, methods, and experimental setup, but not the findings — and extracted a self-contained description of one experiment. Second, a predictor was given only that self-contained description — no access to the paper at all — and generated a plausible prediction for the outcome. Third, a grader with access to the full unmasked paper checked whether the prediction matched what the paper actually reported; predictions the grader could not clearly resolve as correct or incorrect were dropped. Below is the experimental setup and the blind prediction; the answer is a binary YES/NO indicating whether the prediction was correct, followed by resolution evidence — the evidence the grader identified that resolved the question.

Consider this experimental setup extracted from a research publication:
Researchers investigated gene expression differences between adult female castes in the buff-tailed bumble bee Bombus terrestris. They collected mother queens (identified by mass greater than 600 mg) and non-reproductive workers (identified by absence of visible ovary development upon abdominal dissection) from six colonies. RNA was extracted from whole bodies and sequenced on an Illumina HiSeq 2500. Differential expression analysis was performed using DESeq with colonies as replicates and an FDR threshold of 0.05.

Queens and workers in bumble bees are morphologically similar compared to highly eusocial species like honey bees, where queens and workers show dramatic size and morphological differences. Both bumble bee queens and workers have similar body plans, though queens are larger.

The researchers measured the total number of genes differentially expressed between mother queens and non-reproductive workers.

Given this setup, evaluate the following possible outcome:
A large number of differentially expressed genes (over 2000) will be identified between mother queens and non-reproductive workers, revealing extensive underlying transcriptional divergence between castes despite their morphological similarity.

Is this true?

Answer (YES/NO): YES